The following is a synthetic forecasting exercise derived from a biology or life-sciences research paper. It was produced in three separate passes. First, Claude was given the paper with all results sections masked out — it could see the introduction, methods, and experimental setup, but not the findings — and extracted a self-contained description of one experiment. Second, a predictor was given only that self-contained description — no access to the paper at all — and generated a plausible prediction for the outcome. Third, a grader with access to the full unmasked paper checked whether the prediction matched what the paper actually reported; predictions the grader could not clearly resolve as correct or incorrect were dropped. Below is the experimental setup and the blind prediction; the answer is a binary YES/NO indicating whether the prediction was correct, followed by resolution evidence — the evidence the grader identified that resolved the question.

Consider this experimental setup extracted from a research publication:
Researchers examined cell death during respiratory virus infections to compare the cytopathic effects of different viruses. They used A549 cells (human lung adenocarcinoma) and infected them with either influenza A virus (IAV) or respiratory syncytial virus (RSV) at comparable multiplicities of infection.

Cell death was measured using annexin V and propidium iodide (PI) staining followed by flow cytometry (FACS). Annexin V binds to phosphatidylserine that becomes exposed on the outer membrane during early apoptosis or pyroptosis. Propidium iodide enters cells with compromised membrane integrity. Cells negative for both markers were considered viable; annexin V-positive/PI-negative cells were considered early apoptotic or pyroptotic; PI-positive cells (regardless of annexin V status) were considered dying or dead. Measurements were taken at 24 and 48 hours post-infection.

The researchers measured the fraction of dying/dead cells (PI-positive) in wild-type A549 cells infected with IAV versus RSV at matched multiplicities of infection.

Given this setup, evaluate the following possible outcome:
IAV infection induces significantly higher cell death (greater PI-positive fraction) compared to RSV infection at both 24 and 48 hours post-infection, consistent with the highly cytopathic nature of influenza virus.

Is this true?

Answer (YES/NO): NO